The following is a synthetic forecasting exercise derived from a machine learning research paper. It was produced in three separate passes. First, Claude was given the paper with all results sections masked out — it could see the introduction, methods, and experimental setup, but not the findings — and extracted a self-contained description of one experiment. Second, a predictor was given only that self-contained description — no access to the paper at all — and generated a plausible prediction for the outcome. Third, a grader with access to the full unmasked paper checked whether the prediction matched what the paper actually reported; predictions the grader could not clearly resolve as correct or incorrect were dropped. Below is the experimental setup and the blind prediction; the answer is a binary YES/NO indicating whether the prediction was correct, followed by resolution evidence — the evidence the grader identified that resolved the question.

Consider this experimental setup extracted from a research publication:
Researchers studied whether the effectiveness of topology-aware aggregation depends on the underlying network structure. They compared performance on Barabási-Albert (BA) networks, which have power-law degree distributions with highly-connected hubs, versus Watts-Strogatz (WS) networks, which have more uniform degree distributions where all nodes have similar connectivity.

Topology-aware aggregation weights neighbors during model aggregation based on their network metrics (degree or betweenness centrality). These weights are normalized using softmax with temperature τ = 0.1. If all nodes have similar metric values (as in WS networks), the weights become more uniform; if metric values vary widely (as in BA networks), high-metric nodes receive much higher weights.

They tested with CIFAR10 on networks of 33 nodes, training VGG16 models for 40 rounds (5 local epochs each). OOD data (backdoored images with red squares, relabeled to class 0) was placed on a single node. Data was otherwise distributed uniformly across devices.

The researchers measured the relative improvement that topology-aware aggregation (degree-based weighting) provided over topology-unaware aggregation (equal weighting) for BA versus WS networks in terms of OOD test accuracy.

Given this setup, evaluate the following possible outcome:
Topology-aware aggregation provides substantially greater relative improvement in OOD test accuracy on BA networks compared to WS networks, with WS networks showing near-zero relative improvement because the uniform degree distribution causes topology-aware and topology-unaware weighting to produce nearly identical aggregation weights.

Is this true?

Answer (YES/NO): YES